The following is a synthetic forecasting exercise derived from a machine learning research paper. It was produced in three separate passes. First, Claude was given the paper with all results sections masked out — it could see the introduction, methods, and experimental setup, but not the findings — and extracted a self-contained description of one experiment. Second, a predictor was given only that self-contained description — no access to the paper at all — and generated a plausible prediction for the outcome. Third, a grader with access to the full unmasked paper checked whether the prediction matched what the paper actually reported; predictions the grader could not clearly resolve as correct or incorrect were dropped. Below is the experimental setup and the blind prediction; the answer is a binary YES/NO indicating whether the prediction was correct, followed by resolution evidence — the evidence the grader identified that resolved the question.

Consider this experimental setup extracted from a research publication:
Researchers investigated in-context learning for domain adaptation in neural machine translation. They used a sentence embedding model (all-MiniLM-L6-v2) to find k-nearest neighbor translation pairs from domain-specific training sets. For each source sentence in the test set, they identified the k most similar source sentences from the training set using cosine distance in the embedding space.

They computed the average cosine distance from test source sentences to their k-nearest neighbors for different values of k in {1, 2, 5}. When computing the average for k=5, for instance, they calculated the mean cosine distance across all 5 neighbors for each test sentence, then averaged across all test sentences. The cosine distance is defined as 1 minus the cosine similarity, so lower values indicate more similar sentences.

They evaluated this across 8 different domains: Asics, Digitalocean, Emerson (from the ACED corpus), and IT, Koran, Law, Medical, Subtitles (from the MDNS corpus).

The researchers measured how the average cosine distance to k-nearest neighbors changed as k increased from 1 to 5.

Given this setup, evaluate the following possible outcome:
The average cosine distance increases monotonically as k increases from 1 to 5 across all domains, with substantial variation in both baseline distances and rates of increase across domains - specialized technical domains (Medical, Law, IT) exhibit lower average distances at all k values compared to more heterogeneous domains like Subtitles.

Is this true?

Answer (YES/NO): YES